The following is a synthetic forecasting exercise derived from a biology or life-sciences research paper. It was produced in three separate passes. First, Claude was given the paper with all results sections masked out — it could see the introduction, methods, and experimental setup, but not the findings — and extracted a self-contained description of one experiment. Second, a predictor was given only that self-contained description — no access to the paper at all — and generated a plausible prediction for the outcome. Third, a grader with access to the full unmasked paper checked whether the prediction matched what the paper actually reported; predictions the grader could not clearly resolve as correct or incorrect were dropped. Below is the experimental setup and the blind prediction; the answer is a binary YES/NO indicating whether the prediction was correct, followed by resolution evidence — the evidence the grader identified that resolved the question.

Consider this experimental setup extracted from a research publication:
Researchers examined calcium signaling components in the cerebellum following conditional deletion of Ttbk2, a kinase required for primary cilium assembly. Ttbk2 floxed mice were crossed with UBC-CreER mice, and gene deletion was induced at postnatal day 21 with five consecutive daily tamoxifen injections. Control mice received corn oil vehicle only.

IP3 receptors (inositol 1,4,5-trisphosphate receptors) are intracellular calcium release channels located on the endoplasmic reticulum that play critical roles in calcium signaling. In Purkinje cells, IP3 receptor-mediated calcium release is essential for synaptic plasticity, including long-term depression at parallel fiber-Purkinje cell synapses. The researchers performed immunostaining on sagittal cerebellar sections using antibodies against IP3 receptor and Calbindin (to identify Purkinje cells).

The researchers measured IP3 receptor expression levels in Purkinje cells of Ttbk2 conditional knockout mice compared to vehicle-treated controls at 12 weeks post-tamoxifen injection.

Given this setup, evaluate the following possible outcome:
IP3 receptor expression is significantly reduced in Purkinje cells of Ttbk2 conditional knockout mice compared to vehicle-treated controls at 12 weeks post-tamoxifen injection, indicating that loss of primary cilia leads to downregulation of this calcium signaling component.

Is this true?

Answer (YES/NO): YES